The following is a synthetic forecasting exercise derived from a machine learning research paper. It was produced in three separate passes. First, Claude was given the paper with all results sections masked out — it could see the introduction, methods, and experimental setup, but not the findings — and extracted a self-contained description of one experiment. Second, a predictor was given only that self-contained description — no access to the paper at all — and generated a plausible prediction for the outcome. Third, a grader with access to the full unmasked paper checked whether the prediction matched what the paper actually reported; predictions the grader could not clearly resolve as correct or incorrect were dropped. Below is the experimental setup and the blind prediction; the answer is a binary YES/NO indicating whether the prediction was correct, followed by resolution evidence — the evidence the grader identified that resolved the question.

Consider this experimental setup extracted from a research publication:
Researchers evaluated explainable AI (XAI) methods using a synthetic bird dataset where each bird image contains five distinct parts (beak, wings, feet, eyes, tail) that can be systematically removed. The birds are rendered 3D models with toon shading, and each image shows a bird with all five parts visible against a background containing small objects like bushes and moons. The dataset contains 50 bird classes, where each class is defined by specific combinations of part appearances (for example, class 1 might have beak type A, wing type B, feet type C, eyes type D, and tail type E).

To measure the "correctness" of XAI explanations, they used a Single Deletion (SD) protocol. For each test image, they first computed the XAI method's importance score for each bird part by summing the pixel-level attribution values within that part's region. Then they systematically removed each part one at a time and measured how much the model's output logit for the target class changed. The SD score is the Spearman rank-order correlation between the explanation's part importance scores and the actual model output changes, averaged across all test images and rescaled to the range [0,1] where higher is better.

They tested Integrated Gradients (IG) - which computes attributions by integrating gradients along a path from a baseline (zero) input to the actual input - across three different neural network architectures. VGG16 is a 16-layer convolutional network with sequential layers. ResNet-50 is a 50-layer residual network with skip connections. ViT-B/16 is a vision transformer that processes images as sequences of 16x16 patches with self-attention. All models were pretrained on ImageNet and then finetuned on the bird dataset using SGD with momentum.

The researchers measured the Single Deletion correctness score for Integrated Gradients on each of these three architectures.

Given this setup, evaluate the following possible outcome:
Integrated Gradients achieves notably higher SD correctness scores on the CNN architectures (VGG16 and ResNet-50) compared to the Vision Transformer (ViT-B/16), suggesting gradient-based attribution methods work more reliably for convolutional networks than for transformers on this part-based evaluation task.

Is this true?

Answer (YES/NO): NO